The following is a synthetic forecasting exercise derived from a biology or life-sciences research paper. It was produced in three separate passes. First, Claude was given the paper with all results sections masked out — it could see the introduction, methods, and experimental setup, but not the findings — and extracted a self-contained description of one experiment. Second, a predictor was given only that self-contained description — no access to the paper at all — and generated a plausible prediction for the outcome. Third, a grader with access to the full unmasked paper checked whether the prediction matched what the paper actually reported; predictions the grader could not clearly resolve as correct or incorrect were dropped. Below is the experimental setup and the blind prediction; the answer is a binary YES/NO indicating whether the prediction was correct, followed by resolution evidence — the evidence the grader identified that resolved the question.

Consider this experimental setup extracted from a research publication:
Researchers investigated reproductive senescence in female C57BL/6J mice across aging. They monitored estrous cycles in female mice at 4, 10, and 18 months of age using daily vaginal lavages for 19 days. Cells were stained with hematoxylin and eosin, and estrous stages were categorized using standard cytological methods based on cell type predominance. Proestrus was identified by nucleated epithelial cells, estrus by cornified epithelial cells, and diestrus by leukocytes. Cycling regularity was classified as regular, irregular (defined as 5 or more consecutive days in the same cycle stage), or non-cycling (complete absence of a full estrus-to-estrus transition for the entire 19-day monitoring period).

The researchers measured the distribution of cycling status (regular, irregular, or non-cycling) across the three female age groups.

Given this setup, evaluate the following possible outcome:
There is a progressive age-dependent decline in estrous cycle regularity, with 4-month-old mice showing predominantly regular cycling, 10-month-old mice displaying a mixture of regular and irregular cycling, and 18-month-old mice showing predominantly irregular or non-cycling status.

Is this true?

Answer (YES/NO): NO